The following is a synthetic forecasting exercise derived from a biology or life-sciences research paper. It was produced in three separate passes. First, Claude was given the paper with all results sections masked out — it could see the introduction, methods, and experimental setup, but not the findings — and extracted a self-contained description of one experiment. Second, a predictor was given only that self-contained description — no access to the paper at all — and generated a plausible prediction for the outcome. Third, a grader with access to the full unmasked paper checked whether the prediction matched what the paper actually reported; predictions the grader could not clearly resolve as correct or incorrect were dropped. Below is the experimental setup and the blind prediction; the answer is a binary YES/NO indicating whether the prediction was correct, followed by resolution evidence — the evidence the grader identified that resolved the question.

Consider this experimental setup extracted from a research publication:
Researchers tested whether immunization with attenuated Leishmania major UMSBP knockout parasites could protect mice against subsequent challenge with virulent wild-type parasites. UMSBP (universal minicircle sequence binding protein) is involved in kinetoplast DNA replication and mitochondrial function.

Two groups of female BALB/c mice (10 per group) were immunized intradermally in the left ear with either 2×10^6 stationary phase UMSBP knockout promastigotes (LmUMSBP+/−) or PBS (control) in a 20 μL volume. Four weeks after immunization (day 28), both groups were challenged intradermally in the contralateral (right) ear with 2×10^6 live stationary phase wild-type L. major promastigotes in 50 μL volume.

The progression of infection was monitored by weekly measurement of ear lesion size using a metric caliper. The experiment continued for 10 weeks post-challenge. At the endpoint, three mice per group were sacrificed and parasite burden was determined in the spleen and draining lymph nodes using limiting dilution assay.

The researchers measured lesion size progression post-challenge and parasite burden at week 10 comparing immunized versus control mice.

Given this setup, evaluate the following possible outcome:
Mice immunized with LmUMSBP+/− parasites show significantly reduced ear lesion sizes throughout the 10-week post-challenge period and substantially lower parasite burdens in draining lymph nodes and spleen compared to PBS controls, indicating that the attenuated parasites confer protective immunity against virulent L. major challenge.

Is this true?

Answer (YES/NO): YES